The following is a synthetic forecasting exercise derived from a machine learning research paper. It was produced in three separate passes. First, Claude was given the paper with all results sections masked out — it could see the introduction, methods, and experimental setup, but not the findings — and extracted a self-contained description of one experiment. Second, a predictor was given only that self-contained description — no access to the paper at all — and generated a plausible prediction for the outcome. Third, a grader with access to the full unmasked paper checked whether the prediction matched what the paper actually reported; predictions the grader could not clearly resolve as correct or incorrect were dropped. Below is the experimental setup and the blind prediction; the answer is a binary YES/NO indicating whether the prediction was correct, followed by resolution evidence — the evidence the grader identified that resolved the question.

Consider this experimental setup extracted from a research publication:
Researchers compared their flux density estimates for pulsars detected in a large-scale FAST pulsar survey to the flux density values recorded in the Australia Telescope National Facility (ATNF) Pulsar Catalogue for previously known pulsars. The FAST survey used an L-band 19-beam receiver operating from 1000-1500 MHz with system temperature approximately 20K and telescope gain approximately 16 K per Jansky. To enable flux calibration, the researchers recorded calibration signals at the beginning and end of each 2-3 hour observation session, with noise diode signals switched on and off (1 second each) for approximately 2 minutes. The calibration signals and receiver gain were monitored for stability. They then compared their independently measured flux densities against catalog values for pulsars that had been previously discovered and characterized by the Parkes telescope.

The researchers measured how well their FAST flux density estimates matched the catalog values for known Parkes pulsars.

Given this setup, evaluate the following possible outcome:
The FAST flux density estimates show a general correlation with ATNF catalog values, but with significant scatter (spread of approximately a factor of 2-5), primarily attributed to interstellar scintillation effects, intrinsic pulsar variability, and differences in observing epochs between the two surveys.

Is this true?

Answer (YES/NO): NO